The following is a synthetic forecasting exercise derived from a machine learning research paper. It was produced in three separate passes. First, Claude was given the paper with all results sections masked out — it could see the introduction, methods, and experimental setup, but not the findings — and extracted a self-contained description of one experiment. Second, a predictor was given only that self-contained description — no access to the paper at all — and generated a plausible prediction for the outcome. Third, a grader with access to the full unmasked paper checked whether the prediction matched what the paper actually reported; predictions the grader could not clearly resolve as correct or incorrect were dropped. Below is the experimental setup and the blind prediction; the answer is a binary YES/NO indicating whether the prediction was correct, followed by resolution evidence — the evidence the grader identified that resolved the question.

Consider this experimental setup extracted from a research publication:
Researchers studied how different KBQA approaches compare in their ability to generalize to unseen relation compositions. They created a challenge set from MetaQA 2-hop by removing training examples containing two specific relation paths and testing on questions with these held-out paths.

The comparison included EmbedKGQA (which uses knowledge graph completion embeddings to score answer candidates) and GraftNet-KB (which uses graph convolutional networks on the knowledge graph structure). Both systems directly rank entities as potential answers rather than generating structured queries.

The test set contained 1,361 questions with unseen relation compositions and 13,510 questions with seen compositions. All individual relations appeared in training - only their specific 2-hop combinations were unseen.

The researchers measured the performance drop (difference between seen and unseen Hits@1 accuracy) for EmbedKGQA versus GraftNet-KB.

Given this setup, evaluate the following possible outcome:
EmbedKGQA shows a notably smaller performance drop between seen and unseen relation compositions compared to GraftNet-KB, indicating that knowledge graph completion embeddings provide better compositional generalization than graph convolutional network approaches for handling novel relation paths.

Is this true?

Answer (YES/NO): NO